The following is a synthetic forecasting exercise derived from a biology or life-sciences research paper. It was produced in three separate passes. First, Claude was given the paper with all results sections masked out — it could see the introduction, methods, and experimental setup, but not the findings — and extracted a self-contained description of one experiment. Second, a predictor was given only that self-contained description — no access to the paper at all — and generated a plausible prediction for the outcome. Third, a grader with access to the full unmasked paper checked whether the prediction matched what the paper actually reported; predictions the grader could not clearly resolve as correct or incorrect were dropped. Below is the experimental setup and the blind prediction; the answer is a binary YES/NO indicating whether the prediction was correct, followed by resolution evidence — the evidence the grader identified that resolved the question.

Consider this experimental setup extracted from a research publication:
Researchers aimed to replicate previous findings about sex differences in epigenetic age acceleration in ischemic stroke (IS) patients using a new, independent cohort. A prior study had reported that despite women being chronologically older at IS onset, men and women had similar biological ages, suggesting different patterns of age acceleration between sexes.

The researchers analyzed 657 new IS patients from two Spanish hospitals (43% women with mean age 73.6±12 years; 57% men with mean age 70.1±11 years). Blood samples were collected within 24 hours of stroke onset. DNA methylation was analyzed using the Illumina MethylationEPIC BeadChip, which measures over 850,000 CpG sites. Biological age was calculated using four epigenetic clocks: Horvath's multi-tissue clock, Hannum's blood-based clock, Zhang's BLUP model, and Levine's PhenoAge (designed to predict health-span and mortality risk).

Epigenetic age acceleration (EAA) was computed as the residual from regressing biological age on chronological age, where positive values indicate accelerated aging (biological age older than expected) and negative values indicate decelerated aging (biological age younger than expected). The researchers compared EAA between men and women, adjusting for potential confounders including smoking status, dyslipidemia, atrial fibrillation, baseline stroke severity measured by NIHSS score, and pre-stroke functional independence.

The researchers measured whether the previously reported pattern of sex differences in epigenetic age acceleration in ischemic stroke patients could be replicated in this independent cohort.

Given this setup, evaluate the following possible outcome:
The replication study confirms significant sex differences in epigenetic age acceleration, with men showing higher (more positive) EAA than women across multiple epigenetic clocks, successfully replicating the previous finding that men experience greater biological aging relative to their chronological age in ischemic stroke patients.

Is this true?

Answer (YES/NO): YES